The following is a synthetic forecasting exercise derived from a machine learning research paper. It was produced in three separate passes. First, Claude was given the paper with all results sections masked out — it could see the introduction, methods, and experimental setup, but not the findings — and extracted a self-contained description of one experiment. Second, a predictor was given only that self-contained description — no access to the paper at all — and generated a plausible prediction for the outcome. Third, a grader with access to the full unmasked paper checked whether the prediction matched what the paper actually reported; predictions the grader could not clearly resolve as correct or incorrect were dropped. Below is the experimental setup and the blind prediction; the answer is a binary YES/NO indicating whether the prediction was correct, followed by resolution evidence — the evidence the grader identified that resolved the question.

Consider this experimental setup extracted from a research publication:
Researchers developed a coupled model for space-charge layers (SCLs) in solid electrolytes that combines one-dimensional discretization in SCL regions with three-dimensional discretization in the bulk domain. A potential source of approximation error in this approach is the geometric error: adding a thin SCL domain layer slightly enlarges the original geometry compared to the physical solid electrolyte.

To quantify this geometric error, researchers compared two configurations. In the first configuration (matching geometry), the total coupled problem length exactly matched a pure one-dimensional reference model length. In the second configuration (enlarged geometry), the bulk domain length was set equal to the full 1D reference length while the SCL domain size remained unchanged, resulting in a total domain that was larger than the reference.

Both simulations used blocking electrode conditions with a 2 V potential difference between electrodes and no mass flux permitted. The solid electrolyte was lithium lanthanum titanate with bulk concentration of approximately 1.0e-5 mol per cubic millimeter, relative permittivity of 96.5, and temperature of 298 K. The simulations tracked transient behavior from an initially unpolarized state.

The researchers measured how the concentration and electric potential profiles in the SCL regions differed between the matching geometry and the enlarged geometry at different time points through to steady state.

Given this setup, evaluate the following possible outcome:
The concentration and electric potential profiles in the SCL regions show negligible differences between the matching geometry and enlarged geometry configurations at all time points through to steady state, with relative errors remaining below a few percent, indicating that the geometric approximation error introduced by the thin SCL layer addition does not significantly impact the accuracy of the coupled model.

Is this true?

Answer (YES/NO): NO